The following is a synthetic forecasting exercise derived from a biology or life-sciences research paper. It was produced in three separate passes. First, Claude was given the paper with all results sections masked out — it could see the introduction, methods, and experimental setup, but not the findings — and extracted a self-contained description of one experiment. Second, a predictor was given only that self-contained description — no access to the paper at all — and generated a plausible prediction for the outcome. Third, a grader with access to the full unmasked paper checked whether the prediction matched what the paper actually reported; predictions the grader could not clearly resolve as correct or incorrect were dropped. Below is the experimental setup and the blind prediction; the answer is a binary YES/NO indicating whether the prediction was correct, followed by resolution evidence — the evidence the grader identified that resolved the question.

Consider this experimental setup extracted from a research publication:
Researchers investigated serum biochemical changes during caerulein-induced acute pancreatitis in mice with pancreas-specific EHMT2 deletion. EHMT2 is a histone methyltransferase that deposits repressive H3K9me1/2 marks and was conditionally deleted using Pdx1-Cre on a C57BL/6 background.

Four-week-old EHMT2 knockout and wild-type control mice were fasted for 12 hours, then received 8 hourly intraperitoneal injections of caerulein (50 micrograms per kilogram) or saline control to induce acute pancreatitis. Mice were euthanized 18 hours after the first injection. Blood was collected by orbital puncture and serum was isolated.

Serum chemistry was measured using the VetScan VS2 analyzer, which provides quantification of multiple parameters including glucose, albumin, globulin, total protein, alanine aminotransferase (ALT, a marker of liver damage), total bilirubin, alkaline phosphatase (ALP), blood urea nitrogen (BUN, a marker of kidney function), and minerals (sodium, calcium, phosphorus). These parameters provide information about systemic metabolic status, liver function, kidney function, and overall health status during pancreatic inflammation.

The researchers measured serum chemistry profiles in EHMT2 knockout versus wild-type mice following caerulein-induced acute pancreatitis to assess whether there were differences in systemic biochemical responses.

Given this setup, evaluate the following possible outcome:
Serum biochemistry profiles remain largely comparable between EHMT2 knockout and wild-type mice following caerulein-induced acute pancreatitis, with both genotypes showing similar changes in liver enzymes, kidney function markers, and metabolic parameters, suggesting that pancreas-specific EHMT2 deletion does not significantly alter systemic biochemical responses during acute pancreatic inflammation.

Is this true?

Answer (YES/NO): NO